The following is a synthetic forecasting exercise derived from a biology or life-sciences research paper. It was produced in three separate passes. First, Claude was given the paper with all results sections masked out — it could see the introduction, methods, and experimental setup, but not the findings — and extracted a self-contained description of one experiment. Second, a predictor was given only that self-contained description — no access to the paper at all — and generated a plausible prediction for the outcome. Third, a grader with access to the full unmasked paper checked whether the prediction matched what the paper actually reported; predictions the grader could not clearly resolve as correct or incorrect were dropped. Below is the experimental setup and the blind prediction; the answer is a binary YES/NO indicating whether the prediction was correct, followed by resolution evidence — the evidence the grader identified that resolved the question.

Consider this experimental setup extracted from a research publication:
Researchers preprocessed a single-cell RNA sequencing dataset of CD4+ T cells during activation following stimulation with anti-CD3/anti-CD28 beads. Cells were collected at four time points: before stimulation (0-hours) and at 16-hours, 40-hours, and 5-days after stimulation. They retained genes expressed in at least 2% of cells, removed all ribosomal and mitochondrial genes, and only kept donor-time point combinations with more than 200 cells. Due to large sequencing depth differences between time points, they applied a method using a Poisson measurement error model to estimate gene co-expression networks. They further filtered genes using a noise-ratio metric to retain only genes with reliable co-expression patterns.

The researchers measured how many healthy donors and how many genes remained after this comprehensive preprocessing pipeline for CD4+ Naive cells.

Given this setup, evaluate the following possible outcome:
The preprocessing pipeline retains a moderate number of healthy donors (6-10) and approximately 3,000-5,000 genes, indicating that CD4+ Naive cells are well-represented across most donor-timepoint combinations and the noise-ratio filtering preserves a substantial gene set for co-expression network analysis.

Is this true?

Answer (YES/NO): NO